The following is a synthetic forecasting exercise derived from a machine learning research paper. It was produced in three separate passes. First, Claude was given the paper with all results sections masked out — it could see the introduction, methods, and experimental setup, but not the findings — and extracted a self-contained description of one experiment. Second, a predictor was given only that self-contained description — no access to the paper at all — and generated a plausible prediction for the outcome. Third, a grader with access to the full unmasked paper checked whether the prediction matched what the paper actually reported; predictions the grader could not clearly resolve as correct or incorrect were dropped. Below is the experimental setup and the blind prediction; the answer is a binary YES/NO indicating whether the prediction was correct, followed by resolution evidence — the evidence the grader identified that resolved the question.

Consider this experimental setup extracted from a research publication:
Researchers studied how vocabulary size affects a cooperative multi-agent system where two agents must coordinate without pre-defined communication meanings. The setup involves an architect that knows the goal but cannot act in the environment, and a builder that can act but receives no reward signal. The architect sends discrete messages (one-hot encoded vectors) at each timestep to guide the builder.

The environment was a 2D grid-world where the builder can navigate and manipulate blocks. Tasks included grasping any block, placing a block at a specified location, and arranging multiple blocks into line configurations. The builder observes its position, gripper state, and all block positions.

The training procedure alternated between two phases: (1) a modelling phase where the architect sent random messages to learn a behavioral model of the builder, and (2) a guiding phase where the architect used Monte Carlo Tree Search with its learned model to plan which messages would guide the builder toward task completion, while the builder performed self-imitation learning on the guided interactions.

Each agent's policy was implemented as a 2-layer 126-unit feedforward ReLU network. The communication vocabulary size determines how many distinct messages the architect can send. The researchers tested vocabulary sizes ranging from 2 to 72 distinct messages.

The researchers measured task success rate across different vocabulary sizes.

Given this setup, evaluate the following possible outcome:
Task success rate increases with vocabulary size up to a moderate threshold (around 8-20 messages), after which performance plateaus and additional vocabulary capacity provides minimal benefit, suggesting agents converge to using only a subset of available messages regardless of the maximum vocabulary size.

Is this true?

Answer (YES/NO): NO